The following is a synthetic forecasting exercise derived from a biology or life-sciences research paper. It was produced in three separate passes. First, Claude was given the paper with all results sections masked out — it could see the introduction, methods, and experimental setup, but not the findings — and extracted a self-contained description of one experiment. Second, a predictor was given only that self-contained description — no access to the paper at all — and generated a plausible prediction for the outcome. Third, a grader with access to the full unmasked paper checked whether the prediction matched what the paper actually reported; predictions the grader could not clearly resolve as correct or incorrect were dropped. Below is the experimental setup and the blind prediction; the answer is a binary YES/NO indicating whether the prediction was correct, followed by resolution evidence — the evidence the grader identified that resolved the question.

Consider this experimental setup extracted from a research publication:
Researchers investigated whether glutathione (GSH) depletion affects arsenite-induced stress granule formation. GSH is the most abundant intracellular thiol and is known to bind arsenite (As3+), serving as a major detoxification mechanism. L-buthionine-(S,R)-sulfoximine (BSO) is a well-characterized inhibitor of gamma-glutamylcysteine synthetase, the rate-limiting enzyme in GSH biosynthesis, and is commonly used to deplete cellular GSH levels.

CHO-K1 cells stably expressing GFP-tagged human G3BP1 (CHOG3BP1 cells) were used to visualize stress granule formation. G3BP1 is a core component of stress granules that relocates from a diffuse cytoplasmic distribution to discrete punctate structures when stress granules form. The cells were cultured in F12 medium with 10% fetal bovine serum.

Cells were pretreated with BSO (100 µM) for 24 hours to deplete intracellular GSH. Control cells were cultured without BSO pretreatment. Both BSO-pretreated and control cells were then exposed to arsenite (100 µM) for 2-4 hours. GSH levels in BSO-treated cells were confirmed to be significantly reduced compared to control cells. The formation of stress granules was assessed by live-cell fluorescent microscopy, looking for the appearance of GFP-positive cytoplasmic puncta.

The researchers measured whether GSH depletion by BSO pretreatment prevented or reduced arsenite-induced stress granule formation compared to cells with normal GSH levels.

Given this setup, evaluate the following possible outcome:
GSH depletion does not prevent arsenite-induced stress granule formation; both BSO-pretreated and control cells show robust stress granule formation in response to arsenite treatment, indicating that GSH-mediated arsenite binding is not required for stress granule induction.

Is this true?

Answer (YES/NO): NO